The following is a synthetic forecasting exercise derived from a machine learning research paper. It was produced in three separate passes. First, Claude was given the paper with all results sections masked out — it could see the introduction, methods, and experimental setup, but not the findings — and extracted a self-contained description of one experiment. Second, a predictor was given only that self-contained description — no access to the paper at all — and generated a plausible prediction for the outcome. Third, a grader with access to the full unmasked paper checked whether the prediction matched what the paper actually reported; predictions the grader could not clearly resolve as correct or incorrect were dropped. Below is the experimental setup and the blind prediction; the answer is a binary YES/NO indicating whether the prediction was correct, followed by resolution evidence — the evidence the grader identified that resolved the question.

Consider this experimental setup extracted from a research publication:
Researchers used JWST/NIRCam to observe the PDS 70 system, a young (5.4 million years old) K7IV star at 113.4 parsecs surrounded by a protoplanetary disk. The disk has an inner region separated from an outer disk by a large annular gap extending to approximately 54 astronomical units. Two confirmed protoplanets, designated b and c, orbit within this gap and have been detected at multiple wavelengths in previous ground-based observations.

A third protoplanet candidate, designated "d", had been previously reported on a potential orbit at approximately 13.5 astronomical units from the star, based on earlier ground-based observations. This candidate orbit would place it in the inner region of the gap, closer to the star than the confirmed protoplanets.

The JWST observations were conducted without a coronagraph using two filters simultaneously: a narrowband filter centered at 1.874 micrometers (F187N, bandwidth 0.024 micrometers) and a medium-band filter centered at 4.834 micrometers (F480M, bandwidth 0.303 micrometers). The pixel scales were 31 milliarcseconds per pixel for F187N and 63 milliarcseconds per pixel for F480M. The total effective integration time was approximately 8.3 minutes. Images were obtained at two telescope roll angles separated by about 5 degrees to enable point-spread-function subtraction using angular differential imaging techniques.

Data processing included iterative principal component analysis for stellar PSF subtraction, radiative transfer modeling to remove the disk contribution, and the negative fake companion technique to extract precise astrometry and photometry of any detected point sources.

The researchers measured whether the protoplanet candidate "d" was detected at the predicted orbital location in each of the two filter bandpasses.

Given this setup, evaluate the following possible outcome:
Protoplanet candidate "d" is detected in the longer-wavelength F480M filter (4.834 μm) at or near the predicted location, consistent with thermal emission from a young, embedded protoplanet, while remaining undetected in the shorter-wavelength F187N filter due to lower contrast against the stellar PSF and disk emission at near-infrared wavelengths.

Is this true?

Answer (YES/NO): NO